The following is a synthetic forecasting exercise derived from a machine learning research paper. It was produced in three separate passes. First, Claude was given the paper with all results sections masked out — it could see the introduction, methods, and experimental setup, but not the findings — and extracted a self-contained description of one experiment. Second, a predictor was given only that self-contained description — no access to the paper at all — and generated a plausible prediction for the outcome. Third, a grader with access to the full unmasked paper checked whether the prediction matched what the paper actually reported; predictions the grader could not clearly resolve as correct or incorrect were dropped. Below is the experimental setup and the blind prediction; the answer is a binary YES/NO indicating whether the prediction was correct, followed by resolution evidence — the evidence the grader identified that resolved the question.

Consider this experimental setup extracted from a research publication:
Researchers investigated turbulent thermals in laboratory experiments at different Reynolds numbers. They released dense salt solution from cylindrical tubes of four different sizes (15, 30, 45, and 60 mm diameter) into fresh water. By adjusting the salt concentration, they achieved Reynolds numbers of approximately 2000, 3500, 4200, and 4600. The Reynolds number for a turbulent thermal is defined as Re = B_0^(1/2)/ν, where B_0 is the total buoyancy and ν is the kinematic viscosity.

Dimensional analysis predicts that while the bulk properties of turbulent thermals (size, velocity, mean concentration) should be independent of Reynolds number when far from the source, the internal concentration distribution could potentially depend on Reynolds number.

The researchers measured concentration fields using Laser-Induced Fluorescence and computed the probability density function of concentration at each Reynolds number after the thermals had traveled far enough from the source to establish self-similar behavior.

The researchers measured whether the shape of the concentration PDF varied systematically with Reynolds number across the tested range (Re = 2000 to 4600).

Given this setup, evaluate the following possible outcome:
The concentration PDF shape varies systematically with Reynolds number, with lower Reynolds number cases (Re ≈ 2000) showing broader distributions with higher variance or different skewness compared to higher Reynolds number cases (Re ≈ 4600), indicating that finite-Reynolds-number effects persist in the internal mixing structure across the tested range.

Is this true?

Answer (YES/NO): NO